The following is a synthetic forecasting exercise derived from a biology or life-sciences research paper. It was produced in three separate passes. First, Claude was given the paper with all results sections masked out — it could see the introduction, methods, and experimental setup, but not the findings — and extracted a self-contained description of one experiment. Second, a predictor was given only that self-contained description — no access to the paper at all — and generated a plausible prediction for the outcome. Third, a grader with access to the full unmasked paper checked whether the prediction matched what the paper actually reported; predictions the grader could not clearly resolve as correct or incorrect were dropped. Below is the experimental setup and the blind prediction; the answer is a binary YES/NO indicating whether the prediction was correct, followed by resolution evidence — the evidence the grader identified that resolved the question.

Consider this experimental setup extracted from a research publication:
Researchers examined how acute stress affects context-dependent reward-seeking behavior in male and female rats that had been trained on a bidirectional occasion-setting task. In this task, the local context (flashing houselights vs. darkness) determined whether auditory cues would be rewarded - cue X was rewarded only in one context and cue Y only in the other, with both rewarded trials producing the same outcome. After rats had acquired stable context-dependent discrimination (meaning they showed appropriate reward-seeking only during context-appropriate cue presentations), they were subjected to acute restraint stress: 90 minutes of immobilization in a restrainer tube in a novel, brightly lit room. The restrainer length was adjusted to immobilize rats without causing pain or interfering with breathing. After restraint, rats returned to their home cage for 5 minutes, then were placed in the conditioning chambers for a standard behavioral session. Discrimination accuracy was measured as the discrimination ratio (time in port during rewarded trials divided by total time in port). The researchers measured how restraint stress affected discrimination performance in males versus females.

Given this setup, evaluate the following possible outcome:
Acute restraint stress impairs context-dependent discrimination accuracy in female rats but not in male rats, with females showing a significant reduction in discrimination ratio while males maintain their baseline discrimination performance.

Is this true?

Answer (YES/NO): NO